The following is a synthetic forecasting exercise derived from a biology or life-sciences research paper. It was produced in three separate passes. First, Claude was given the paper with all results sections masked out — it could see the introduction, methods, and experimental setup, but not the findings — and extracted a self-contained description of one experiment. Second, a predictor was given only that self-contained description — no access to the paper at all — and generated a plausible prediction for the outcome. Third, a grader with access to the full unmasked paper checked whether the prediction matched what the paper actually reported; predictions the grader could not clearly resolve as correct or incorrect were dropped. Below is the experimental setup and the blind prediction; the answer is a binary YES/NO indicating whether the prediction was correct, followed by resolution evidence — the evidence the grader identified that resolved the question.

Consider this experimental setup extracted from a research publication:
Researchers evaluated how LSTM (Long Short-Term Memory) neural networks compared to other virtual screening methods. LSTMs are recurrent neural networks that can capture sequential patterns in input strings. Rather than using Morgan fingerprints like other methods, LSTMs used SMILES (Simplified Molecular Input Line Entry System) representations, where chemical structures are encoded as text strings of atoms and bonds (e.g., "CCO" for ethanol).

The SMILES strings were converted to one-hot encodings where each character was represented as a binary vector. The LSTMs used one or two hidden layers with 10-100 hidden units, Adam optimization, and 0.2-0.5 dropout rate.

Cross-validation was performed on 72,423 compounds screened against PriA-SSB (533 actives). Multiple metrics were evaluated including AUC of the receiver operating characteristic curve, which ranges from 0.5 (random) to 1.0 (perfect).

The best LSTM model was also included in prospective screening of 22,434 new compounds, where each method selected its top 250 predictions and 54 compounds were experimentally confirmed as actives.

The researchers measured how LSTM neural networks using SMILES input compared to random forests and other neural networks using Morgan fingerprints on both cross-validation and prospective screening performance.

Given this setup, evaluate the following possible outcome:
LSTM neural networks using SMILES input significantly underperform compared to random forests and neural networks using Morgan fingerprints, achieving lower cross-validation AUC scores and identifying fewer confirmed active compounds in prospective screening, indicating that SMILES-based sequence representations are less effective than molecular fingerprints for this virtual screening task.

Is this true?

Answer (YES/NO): YES